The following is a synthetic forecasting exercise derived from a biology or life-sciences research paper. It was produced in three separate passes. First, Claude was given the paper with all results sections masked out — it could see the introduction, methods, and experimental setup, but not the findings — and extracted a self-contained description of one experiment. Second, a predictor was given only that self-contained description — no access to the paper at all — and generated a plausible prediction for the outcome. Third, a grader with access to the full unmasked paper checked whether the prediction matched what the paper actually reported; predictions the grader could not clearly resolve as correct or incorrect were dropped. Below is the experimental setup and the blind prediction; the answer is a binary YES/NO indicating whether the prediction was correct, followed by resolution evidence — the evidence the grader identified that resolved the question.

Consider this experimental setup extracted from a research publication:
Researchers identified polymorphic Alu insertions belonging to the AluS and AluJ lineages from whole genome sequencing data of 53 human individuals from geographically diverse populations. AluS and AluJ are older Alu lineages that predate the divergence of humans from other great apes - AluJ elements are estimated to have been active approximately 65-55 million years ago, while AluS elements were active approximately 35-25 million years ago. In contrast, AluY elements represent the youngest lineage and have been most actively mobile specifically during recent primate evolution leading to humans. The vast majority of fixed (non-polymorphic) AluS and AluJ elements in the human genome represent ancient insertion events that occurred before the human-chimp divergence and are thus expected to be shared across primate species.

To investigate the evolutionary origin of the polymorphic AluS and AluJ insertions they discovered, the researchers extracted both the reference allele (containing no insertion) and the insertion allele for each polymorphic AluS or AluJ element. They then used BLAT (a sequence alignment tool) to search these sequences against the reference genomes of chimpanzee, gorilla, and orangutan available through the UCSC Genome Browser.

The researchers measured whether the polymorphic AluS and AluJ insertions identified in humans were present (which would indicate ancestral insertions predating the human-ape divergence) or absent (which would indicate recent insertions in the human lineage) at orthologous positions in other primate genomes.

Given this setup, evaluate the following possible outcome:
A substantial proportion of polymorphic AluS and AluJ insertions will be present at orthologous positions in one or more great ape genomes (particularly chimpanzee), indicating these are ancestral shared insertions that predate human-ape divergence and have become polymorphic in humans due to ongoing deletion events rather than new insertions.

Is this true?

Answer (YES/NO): YES